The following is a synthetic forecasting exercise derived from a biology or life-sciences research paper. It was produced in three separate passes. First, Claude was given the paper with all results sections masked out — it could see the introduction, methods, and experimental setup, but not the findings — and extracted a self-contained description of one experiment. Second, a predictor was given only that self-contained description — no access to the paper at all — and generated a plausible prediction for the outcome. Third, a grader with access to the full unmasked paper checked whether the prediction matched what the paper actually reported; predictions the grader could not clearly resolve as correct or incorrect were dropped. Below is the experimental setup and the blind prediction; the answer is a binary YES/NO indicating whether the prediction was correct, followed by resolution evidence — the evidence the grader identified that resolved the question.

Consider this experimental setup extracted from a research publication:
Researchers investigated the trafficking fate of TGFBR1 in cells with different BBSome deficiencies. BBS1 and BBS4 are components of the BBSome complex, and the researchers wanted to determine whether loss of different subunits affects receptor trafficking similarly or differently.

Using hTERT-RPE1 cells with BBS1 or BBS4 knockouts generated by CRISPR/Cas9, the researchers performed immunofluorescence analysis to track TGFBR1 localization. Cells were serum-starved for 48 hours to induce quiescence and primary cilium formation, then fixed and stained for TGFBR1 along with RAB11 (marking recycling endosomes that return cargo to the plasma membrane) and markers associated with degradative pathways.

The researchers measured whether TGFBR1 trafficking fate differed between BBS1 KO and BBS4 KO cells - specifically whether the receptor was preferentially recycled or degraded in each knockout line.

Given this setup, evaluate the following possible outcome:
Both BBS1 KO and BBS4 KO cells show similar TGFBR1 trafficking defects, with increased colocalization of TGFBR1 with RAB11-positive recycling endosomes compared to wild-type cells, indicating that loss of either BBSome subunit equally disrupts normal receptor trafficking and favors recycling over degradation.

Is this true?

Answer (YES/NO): NO